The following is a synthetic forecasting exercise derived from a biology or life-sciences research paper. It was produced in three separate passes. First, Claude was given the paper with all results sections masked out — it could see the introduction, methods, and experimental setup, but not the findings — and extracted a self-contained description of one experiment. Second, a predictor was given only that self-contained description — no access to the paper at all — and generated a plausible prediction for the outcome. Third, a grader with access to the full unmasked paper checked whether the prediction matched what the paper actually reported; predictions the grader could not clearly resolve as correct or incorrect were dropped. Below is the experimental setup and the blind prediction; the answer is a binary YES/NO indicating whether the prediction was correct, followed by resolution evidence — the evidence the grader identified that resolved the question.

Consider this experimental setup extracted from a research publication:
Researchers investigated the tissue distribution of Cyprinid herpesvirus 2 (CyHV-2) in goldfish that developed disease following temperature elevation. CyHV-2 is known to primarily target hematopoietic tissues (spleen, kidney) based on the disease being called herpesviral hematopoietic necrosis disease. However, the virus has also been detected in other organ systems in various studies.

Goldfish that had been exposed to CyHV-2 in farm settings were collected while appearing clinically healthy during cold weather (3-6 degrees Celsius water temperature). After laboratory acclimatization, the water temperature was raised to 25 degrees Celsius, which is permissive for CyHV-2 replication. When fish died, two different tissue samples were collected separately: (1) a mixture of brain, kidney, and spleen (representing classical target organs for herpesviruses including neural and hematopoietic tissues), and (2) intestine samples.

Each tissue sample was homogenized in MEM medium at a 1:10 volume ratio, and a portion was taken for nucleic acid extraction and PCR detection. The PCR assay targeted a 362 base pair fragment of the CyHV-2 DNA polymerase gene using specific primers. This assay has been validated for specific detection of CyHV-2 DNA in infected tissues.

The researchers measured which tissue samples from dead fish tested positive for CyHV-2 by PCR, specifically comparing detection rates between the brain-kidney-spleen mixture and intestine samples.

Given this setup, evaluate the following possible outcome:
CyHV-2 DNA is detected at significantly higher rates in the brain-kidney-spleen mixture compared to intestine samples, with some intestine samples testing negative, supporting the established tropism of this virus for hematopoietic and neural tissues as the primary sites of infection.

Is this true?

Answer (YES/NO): YES